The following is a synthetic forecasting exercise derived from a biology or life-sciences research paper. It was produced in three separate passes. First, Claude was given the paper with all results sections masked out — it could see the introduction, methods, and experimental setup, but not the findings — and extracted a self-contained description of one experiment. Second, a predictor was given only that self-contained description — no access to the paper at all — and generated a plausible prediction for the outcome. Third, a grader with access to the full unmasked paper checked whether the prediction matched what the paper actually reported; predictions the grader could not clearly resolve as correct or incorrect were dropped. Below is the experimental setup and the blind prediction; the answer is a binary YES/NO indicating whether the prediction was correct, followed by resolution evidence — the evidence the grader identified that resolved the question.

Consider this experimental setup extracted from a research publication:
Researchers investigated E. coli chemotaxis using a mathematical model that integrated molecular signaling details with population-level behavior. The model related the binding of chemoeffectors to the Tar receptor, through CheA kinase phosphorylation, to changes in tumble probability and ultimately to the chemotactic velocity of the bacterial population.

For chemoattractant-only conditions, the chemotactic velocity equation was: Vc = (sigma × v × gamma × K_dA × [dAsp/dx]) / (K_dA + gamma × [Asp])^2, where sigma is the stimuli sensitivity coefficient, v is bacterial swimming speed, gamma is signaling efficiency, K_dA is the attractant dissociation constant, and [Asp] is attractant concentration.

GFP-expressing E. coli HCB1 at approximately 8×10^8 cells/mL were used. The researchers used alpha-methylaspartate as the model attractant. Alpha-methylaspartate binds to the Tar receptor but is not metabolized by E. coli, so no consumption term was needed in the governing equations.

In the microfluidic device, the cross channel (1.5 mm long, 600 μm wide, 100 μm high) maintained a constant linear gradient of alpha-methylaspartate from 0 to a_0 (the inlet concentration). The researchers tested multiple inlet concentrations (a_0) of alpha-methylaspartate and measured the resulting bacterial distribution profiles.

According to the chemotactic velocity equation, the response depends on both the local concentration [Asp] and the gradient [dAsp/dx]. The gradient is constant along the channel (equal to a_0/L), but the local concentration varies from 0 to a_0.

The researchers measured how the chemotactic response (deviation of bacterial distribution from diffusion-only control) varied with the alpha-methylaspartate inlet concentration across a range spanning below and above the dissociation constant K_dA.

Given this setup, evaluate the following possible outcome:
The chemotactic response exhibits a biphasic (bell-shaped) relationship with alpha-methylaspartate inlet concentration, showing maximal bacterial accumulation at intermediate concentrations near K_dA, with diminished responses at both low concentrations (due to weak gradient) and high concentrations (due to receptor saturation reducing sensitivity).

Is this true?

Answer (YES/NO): YES